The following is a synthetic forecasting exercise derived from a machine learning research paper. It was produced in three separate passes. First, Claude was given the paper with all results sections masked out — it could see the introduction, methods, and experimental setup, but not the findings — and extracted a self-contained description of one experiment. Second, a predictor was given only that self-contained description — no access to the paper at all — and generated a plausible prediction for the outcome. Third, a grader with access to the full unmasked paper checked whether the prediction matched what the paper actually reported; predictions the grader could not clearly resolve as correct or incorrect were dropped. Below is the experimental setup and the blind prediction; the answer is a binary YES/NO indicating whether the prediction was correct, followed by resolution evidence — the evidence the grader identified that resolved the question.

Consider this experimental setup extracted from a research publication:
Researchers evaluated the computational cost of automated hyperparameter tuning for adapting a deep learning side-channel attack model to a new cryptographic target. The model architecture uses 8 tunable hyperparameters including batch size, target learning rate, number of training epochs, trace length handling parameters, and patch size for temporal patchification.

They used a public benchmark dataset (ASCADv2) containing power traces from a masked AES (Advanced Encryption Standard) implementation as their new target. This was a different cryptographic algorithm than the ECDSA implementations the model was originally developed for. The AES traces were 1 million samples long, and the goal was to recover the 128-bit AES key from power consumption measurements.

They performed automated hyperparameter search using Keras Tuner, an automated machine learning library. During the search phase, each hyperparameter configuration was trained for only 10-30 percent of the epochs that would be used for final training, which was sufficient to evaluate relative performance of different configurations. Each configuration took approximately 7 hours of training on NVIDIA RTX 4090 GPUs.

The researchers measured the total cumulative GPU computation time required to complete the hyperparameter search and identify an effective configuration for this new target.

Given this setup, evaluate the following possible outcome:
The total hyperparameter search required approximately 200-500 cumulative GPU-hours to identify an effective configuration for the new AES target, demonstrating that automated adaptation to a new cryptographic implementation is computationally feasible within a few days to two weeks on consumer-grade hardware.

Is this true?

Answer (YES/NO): NO